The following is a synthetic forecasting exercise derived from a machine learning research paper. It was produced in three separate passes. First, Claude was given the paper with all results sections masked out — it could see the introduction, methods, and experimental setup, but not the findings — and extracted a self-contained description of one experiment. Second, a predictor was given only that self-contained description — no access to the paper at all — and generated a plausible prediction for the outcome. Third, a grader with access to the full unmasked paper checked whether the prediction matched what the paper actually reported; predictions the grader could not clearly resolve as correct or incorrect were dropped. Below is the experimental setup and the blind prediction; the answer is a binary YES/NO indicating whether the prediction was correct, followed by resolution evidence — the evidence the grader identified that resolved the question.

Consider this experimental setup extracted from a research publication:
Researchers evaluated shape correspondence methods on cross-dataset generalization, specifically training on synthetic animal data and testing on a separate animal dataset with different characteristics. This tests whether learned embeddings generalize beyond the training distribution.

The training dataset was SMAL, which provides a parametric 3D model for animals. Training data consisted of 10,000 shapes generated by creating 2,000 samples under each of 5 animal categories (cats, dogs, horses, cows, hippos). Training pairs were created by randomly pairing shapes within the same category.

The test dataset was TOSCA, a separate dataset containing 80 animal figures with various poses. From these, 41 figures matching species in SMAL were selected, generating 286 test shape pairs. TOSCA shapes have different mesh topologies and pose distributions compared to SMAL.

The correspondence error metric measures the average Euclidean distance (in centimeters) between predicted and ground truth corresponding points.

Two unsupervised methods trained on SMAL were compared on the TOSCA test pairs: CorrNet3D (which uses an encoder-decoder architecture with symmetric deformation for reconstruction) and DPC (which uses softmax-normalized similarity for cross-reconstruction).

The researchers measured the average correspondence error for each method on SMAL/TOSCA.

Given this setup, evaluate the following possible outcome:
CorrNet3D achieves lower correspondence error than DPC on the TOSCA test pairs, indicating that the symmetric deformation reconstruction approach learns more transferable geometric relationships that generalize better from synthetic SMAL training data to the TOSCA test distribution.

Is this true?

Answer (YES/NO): NO